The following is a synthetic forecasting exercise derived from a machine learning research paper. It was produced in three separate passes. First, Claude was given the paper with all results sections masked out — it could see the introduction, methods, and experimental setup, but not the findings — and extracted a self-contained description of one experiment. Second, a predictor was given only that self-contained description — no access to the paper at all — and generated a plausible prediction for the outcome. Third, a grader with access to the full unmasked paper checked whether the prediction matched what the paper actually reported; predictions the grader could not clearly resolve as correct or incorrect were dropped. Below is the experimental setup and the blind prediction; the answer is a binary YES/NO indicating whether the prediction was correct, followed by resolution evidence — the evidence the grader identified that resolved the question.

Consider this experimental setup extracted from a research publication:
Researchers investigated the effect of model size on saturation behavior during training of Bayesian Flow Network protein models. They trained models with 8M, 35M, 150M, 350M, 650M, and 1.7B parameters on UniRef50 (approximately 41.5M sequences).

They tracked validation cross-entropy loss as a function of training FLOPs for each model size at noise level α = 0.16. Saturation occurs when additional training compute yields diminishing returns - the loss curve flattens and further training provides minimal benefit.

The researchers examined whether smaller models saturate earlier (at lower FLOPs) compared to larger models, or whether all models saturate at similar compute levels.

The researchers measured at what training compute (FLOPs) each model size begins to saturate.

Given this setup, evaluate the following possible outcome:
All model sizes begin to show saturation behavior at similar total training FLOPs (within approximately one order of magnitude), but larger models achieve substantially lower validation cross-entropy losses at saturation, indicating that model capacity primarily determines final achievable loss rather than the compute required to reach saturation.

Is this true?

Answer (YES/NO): NO